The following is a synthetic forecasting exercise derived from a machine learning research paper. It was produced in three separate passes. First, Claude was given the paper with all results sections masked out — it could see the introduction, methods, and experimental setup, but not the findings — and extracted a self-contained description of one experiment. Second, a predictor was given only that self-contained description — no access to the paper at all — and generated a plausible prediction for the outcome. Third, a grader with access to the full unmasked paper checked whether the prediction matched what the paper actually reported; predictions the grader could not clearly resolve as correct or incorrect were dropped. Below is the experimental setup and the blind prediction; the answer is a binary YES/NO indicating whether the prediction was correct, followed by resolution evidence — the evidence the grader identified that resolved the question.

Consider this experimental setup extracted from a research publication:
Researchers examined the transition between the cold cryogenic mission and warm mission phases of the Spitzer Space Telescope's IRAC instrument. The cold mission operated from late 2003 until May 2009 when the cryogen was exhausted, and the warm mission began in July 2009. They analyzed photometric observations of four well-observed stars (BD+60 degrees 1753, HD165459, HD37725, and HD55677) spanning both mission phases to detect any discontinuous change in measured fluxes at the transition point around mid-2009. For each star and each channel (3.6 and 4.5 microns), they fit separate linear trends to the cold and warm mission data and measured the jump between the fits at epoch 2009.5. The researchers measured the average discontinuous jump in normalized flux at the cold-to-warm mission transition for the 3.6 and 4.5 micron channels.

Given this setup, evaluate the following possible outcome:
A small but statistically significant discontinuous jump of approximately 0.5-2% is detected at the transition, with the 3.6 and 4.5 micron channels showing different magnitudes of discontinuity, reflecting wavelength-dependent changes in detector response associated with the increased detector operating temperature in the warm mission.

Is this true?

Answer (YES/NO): NO